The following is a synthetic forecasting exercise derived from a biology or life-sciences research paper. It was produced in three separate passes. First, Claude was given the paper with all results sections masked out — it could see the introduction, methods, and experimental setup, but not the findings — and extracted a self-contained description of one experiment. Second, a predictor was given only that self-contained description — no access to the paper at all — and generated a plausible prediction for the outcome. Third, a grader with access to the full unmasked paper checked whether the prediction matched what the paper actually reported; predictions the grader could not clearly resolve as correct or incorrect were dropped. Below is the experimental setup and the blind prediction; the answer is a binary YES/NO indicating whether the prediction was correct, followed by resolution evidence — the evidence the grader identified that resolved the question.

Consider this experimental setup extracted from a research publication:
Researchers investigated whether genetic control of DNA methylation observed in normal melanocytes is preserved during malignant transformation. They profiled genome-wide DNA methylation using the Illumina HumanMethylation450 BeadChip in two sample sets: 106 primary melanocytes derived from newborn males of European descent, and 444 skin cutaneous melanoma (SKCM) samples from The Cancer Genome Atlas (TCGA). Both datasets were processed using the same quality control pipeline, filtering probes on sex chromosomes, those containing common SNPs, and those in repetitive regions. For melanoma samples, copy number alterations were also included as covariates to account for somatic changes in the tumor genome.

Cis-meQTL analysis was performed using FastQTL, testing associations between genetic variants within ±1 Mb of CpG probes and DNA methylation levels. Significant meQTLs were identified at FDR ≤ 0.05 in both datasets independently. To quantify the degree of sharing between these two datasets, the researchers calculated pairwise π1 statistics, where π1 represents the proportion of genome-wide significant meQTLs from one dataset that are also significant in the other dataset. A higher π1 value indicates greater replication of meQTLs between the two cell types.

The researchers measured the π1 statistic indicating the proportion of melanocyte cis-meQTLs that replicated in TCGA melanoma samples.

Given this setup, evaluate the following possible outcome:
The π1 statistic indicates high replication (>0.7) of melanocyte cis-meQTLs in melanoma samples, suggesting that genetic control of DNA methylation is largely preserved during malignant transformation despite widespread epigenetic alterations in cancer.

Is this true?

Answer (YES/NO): YES